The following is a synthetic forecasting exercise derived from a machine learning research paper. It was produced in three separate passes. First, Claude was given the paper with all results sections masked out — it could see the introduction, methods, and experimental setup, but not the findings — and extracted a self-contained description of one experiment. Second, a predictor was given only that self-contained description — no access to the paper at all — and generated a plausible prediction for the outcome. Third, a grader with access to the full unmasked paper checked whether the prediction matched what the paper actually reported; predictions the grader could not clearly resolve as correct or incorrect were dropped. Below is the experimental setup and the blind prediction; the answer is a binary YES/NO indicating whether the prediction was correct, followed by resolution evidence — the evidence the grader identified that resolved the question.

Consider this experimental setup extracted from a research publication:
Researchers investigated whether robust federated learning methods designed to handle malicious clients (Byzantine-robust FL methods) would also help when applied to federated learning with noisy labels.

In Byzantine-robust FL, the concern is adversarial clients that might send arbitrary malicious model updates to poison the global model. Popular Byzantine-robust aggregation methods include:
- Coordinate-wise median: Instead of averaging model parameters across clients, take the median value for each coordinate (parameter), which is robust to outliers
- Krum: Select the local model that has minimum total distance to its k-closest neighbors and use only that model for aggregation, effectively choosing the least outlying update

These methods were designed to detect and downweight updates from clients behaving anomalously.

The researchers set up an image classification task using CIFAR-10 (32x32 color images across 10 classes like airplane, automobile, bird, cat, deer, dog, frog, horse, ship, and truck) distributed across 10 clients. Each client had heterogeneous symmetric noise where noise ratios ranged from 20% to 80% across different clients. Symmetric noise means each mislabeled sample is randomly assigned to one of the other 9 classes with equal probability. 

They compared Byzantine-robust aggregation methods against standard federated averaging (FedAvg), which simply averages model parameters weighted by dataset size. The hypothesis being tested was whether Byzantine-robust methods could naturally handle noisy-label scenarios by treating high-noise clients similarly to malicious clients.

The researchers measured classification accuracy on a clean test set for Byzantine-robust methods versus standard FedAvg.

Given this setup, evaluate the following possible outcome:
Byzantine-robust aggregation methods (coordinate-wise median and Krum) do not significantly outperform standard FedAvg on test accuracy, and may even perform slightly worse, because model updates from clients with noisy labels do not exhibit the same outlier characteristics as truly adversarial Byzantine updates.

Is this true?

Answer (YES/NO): YES